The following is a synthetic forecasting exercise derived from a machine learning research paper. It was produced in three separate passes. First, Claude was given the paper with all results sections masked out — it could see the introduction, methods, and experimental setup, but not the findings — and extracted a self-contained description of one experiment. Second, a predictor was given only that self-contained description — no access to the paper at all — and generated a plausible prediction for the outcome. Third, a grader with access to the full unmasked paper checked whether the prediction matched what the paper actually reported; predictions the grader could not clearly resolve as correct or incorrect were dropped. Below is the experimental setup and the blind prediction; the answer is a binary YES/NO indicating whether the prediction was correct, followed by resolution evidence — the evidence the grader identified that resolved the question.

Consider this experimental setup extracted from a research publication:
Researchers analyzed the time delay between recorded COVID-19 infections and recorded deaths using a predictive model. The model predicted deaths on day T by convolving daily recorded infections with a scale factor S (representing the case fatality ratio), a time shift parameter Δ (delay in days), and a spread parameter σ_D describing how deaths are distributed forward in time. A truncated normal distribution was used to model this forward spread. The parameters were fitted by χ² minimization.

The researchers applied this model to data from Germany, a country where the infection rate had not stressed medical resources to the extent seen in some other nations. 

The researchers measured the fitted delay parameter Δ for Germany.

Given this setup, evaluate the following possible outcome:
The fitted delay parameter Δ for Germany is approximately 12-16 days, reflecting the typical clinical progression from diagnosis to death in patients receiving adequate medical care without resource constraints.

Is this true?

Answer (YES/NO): YES